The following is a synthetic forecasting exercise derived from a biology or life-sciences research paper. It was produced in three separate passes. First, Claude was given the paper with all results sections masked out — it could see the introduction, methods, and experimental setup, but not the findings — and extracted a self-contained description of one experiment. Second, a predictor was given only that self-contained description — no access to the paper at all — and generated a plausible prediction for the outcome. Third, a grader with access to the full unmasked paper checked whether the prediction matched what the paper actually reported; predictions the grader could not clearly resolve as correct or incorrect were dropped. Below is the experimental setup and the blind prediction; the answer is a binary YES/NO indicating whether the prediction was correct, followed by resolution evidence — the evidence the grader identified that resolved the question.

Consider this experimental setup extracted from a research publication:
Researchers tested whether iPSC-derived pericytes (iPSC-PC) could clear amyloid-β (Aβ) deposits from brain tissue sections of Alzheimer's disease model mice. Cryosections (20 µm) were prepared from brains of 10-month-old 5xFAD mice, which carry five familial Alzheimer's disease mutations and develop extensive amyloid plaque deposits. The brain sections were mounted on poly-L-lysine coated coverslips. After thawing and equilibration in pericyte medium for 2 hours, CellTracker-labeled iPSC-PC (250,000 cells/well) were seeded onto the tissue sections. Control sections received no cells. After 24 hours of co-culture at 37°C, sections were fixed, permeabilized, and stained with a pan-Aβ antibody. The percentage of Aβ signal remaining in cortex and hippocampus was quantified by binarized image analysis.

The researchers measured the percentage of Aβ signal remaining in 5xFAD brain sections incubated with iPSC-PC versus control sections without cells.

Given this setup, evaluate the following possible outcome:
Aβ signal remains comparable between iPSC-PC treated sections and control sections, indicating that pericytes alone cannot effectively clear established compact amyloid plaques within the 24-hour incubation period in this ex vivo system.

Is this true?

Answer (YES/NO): NO